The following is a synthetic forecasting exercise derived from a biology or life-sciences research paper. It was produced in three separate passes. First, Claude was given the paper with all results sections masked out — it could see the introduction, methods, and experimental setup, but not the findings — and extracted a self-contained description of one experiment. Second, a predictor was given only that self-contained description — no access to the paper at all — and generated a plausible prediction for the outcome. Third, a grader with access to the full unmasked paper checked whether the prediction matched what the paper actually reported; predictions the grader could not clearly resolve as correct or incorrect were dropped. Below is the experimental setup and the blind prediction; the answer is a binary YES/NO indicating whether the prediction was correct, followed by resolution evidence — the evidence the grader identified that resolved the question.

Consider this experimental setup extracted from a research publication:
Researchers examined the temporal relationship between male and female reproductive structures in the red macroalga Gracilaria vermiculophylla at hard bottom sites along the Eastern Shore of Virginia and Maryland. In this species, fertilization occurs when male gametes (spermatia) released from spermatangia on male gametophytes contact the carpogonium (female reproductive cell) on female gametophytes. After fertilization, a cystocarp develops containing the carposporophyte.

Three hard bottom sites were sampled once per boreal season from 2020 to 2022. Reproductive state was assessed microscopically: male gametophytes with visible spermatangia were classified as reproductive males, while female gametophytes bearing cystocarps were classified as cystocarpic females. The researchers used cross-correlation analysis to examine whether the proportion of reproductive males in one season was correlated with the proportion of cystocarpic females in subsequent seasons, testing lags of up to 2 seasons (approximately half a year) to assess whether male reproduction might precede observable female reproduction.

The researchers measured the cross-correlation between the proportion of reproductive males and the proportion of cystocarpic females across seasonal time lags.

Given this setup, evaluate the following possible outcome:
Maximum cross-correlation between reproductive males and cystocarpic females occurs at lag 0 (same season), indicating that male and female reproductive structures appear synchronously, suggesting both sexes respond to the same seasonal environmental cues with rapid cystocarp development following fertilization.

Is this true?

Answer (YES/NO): YES